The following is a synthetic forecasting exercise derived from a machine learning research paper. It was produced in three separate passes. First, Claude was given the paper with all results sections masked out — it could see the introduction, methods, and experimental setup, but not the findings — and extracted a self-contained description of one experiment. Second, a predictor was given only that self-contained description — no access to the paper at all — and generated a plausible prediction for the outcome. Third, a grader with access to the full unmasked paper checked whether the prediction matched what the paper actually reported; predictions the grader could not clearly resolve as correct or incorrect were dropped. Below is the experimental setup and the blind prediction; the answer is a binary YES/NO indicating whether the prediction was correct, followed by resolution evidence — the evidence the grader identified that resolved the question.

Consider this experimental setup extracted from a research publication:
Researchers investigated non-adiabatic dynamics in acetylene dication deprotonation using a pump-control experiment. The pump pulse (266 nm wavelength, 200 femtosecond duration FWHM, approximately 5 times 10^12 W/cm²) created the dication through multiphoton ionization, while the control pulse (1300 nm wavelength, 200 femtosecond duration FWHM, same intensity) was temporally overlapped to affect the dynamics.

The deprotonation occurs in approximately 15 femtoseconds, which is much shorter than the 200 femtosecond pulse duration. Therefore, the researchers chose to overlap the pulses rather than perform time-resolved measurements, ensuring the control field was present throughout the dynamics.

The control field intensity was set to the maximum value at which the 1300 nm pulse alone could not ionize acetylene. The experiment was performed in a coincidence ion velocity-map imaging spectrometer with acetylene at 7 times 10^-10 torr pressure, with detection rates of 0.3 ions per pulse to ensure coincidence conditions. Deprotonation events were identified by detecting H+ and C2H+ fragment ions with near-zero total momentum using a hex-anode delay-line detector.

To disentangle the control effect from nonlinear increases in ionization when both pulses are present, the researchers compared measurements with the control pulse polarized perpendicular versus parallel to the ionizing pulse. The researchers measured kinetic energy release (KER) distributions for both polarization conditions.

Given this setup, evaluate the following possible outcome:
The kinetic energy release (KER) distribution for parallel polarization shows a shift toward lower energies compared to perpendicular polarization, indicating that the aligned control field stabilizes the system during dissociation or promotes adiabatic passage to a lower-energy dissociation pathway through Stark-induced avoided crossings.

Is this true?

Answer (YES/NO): NO